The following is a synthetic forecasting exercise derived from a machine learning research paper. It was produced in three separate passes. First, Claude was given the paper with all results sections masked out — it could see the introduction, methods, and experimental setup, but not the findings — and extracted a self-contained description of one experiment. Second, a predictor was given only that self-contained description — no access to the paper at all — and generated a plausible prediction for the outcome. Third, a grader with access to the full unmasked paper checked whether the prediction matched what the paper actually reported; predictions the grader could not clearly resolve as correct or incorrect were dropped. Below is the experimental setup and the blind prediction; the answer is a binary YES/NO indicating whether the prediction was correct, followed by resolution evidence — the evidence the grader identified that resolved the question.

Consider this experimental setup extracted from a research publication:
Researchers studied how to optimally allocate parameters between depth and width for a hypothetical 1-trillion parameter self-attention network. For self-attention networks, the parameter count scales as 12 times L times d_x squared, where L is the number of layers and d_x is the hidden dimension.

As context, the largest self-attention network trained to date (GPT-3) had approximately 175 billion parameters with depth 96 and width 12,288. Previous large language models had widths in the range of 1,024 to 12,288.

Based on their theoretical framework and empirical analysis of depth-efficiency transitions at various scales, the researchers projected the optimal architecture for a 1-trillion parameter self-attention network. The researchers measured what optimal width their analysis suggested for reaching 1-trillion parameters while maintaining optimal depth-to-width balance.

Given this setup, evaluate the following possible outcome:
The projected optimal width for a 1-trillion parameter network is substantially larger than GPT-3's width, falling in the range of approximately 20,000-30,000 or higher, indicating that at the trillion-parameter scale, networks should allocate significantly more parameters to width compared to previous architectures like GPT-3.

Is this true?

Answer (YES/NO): YES